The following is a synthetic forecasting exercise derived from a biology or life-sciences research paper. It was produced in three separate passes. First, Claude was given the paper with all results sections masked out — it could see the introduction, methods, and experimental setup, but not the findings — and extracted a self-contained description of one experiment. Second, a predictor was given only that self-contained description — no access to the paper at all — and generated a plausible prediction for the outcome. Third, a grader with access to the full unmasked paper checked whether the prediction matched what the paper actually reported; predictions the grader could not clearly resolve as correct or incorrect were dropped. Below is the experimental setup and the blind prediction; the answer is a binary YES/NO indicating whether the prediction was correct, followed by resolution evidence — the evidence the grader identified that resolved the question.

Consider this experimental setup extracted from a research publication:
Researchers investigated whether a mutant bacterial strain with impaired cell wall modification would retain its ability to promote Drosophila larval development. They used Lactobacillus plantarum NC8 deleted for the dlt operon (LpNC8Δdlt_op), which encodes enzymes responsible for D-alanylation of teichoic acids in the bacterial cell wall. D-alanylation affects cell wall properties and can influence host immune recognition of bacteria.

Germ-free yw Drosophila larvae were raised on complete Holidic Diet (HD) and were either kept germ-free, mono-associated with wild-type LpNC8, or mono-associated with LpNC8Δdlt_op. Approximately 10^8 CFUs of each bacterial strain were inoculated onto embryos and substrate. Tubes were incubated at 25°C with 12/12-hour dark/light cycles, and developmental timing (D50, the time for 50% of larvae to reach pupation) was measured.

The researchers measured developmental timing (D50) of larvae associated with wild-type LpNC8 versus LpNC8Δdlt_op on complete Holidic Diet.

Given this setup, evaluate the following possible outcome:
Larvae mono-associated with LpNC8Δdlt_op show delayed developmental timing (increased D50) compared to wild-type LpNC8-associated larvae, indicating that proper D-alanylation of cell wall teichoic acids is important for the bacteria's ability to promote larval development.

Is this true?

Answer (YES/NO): YES